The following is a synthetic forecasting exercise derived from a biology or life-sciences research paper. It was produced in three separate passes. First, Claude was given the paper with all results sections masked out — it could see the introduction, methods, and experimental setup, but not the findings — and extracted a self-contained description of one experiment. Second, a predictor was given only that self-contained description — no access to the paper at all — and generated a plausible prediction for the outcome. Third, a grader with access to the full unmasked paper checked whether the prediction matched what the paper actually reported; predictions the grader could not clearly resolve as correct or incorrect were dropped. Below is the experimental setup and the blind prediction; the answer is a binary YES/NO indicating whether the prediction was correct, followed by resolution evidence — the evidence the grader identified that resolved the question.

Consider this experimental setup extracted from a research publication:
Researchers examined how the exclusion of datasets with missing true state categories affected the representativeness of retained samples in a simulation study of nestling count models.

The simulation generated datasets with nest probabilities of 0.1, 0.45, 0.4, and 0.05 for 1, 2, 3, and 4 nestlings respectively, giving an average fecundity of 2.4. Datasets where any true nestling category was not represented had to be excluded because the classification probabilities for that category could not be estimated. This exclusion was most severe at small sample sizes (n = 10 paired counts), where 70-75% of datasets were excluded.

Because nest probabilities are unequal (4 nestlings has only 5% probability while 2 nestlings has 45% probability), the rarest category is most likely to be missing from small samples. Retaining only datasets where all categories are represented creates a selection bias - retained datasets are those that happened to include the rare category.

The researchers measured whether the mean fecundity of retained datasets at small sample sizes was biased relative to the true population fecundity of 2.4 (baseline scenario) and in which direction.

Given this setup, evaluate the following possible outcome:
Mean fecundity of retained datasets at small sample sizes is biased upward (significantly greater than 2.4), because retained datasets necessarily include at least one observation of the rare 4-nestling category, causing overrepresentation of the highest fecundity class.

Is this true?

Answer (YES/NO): YES